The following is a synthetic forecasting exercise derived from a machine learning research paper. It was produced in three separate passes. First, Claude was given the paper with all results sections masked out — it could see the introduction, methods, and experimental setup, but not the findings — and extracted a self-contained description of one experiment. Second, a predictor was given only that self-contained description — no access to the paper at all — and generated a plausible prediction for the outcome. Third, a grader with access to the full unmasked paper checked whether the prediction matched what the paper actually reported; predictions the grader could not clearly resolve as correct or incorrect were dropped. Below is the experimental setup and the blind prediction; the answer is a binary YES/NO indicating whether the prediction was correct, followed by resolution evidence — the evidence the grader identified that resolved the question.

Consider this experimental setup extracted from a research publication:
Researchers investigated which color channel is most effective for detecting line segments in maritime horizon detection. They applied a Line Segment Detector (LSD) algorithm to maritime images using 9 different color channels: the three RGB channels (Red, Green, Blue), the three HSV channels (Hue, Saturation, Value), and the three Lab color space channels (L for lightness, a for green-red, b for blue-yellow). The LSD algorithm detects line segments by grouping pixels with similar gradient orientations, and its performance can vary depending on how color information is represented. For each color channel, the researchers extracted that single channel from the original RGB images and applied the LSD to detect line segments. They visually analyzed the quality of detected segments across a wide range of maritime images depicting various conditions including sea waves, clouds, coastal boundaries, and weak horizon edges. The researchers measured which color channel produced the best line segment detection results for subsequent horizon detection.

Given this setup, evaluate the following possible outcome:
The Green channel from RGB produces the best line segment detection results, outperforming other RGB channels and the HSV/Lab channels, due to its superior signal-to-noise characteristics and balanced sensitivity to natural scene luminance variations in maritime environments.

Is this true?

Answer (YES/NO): NO